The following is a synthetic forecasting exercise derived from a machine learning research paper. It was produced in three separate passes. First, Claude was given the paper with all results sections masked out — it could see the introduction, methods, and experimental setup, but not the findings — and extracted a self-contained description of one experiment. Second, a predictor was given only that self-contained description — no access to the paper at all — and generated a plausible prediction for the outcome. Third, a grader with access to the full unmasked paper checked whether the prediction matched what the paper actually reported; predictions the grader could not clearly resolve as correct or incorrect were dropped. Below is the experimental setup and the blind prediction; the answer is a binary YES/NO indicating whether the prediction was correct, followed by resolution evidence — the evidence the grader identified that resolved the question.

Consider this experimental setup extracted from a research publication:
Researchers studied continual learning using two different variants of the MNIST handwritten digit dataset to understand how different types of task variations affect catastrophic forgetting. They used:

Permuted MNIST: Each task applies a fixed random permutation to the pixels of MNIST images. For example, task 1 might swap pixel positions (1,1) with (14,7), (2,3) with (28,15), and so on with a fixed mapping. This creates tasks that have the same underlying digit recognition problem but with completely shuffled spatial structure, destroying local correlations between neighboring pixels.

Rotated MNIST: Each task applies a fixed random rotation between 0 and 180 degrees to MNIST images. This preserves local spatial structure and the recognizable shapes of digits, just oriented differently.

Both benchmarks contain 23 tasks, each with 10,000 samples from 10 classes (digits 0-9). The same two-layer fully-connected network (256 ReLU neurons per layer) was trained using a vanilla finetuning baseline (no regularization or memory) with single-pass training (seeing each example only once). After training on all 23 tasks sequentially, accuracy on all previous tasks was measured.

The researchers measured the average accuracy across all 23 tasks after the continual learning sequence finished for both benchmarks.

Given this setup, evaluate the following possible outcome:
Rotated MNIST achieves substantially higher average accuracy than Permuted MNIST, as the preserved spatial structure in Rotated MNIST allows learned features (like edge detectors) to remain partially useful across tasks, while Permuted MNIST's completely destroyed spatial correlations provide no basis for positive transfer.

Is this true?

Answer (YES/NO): NO